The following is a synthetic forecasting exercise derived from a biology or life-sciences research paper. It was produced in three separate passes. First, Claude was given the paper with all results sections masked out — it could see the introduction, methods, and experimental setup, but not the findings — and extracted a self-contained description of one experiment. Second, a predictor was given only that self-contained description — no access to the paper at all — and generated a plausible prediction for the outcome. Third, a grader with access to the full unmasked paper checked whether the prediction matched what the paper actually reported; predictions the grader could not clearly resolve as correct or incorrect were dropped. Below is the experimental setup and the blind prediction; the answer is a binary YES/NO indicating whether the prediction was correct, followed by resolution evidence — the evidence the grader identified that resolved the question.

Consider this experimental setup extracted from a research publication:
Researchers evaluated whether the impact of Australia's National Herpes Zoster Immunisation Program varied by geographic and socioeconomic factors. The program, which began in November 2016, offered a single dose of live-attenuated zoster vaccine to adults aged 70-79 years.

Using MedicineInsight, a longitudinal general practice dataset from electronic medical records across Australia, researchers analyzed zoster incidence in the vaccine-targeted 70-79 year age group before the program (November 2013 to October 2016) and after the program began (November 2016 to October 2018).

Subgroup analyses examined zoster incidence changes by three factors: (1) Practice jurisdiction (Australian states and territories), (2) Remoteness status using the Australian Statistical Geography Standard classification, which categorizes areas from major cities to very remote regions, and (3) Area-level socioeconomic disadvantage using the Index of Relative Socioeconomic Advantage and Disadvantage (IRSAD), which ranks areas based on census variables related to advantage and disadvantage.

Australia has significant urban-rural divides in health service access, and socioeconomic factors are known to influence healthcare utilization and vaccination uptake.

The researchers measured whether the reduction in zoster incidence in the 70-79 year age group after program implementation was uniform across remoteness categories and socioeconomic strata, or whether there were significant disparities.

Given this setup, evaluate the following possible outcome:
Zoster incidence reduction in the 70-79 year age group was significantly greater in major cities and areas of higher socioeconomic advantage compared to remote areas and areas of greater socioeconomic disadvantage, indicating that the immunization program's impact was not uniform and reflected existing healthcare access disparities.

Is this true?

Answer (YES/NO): NO